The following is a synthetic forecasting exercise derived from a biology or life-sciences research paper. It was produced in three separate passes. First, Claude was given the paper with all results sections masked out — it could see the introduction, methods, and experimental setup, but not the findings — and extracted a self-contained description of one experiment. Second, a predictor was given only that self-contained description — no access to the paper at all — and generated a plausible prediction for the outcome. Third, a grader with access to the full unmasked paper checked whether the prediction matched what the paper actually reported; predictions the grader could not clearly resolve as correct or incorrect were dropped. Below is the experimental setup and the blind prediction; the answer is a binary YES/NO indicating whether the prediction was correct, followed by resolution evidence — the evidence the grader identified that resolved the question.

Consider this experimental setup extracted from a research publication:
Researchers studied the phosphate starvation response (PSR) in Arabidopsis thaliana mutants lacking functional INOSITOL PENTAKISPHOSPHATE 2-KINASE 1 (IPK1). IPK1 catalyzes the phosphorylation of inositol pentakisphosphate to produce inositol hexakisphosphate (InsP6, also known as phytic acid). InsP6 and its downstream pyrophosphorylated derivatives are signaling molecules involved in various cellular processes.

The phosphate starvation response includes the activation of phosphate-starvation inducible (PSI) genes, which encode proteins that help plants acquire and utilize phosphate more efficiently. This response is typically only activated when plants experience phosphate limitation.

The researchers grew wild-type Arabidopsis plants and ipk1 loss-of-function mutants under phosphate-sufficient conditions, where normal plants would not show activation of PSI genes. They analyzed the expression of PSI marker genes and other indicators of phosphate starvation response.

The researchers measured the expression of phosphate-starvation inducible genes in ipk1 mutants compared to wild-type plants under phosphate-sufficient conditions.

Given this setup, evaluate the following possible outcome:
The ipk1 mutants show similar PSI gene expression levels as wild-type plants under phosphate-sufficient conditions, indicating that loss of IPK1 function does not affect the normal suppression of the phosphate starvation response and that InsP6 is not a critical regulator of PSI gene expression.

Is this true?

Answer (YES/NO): NO